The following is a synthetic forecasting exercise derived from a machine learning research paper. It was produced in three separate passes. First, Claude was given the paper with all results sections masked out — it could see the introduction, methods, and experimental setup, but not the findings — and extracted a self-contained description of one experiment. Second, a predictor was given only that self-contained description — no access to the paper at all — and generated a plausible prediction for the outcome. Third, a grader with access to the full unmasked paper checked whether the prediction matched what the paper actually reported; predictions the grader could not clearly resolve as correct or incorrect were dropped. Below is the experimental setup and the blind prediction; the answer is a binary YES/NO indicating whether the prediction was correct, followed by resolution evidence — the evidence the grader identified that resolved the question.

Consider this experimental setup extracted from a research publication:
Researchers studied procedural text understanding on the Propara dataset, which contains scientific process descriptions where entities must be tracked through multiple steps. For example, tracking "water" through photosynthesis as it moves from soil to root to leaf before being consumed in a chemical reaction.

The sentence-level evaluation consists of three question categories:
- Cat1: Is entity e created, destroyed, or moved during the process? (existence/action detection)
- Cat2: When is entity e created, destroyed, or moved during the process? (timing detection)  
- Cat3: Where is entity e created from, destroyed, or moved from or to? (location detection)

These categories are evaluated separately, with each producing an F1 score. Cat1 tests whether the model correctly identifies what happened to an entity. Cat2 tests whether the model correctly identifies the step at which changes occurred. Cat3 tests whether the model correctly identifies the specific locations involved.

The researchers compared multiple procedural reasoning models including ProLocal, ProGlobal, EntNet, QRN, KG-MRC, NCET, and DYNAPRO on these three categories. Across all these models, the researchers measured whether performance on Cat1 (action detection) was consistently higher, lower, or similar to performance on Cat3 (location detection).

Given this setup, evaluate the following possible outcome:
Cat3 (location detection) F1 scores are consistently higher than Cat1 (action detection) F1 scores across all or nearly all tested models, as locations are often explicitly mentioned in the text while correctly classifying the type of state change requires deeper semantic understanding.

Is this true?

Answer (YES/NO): NO